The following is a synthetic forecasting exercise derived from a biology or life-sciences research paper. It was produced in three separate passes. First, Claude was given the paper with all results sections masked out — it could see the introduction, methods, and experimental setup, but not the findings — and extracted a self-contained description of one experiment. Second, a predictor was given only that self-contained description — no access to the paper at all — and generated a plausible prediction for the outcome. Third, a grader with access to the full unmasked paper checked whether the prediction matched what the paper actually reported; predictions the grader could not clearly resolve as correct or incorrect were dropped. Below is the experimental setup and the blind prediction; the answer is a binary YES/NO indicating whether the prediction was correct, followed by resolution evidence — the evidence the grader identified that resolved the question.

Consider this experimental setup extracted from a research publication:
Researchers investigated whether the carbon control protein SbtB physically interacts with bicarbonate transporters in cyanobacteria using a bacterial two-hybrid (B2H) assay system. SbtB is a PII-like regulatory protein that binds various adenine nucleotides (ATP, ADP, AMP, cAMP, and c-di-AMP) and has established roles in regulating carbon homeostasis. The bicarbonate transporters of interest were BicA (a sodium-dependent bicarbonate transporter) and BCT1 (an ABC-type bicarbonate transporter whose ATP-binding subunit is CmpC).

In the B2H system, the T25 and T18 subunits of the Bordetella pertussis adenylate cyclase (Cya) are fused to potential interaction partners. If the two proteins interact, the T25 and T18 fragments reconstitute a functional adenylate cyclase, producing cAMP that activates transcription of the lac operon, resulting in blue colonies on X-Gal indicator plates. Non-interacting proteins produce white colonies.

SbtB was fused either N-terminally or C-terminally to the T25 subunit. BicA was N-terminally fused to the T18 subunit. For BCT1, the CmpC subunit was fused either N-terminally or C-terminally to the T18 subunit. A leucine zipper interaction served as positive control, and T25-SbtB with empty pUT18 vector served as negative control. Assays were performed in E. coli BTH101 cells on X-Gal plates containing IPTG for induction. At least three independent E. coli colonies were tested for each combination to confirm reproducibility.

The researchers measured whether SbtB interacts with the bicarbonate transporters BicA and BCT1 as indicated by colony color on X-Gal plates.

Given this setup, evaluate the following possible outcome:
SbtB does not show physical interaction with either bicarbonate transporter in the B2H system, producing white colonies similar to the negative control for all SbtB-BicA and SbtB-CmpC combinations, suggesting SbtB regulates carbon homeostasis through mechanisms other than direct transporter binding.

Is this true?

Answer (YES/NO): NO